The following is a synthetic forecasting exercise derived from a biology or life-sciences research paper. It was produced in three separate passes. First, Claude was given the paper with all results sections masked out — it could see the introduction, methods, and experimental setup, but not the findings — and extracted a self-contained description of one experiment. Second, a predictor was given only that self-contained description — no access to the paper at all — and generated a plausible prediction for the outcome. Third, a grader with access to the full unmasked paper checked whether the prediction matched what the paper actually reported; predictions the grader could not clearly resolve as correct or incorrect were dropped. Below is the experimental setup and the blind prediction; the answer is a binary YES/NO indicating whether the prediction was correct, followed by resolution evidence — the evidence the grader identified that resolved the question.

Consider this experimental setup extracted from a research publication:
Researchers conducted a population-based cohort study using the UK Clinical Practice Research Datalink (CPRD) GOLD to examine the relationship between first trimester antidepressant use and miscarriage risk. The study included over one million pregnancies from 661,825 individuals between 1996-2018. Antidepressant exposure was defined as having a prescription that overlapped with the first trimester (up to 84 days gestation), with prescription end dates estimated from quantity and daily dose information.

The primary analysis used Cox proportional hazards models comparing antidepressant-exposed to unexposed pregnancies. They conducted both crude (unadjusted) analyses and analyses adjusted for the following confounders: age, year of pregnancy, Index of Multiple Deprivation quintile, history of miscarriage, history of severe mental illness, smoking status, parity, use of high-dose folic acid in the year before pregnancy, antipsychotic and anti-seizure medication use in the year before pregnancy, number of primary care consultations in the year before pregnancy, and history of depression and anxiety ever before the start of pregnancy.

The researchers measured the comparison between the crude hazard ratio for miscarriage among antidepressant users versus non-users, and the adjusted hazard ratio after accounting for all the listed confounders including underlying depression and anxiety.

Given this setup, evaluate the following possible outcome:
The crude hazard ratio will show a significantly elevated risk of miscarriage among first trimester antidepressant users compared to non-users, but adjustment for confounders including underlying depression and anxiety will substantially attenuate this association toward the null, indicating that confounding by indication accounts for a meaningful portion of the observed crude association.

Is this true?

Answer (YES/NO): YES